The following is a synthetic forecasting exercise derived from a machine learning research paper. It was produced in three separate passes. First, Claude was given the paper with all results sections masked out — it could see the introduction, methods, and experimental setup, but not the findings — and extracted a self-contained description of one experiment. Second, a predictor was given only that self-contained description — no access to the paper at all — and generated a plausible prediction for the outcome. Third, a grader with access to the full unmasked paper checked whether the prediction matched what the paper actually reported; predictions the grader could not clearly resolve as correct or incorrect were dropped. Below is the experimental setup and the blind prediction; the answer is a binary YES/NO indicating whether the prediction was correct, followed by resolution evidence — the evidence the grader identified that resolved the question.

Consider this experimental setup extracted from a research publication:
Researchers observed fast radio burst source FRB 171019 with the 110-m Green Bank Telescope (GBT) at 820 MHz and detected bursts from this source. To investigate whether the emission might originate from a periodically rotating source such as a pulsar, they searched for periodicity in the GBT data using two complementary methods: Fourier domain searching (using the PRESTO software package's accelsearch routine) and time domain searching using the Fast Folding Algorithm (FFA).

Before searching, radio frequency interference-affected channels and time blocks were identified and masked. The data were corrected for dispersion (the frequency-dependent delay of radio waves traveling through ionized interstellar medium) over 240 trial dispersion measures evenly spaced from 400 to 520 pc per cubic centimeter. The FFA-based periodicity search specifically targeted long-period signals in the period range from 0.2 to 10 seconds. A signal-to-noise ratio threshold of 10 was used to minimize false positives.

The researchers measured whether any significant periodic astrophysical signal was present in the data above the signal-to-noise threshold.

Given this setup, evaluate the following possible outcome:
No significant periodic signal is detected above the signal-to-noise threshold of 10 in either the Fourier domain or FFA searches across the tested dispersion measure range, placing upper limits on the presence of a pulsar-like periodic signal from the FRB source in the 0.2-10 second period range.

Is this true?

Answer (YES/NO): YES